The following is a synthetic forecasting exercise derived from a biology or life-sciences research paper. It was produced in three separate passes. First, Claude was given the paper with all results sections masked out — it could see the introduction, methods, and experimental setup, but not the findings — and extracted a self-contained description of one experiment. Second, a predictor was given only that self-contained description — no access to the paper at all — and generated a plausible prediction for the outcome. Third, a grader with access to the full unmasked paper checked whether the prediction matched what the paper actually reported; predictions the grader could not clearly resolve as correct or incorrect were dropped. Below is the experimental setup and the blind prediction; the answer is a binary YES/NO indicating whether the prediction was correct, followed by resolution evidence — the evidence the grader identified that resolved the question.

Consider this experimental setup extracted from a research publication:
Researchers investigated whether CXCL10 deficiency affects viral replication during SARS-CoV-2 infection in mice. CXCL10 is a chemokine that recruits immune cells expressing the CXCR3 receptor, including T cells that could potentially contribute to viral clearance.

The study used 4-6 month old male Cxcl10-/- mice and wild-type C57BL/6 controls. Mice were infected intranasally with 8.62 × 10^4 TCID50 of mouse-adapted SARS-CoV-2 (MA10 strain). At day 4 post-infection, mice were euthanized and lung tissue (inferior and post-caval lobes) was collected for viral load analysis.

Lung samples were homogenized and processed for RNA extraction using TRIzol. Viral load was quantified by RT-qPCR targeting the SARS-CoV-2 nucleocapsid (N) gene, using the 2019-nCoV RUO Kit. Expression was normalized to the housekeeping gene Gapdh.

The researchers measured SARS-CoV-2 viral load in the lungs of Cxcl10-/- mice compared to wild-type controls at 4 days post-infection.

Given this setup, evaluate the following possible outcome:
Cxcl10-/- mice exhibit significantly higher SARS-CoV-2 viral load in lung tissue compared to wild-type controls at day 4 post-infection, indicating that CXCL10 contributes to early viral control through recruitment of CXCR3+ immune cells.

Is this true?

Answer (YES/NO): NO